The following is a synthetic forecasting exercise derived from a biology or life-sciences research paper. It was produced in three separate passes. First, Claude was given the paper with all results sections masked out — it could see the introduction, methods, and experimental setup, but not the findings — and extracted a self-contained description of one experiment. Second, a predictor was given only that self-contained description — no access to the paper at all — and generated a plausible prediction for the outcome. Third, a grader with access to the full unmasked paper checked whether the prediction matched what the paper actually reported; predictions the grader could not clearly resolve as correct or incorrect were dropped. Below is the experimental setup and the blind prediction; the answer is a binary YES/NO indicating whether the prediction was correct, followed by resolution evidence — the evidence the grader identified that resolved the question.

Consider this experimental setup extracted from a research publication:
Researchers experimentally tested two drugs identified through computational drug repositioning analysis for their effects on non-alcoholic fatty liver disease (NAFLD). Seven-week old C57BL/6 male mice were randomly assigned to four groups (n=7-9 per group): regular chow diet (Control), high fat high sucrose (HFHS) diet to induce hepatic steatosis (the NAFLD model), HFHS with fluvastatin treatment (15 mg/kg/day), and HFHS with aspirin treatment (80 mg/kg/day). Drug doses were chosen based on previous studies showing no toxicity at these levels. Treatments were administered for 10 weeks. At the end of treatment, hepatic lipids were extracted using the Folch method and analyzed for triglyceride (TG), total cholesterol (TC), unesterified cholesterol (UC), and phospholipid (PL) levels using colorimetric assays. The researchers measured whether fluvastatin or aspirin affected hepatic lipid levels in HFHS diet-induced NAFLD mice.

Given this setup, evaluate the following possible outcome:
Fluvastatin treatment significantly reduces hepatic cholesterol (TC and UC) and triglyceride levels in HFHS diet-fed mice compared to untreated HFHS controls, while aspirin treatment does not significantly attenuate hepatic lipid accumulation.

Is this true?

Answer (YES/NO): NO